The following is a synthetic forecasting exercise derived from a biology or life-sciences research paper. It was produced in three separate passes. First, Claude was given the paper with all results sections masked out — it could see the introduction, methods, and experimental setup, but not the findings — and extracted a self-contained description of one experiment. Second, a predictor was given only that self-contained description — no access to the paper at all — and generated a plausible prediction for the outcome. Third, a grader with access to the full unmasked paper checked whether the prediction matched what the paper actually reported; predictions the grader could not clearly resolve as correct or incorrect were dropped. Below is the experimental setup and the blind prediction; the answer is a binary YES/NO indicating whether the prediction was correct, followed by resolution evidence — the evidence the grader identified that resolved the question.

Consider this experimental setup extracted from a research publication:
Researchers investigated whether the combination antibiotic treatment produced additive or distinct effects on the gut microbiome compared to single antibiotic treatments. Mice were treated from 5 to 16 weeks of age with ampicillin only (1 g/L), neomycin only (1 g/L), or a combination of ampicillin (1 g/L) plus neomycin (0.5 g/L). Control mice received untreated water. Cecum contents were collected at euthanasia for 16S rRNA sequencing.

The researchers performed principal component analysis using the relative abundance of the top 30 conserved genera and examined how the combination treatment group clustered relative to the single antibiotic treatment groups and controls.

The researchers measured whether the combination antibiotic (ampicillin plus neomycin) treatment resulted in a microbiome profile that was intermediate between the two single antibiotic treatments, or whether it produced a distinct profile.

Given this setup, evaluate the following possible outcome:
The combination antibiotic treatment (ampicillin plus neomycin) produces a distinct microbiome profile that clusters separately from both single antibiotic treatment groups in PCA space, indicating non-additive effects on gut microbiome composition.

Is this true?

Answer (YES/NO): NO